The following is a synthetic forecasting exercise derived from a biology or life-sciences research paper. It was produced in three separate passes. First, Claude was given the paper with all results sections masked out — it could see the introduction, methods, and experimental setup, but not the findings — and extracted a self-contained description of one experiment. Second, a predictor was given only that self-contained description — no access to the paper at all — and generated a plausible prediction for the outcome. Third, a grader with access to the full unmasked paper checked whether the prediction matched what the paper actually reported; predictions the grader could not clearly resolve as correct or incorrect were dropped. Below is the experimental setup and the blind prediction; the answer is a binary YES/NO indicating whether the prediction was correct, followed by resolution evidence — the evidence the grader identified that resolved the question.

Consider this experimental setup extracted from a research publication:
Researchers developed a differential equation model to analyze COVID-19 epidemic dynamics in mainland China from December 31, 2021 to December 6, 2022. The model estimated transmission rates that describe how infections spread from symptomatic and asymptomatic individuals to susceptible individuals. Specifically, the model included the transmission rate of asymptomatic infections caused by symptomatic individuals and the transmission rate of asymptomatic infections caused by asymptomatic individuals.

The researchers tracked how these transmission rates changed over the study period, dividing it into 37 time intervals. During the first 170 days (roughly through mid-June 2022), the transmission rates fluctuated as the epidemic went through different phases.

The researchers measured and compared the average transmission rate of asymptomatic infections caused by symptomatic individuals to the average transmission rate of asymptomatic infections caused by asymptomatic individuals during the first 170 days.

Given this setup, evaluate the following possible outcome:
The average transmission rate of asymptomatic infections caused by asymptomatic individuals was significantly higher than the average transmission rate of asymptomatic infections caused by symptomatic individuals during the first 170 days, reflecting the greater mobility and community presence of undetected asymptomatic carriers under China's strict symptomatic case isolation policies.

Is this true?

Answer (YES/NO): NO